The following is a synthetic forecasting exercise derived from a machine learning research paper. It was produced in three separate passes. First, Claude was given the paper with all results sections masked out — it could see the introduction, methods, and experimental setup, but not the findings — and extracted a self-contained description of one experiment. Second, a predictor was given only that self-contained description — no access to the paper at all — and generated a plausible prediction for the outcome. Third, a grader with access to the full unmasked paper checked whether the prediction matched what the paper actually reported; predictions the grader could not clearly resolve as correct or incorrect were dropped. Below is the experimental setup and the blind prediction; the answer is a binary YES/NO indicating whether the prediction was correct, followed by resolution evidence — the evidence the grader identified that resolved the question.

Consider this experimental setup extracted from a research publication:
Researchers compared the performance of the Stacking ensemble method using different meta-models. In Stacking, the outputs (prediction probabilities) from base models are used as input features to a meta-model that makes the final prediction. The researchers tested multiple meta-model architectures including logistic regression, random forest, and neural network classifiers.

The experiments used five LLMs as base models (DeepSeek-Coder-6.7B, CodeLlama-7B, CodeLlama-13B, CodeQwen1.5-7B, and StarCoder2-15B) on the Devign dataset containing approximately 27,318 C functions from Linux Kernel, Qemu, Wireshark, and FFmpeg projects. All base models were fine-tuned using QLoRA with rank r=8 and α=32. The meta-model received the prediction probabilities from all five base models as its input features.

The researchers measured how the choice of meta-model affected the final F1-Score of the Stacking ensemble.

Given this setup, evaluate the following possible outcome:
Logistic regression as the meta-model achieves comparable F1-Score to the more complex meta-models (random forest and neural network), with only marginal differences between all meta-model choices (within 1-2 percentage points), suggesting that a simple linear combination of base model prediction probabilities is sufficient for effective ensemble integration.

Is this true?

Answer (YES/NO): NO